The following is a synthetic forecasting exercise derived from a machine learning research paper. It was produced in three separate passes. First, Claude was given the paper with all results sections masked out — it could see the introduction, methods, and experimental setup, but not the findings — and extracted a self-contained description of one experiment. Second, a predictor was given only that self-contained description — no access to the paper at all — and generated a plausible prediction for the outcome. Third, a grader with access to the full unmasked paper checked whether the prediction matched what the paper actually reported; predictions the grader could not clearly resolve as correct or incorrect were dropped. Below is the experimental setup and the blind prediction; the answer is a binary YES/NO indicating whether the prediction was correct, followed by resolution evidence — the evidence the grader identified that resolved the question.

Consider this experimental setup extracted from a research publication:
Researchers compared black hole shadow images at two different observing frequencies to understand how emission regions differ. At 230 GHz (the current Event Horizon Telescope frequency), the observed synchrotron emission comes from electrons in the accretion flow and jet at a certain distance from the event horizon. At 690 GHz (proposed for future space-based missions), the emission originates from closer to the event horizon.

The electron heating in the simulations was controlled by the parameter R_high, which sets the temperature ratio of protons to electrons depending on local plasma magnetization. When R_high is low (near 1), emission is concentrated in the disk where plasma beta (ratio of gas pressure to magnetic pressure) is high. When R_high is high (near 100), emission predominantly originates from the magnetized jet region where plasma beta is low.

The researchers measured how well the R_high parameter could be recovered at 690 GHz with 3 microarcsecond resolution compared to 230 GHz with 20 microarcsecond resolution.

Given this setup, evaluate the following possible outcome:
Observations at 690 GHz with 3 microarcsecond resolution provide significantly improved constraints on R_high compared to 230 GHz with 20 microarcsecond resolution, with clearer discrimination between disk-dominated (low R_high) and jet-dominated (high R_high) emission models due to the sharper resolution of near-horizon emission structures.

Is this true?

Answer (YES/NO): YES